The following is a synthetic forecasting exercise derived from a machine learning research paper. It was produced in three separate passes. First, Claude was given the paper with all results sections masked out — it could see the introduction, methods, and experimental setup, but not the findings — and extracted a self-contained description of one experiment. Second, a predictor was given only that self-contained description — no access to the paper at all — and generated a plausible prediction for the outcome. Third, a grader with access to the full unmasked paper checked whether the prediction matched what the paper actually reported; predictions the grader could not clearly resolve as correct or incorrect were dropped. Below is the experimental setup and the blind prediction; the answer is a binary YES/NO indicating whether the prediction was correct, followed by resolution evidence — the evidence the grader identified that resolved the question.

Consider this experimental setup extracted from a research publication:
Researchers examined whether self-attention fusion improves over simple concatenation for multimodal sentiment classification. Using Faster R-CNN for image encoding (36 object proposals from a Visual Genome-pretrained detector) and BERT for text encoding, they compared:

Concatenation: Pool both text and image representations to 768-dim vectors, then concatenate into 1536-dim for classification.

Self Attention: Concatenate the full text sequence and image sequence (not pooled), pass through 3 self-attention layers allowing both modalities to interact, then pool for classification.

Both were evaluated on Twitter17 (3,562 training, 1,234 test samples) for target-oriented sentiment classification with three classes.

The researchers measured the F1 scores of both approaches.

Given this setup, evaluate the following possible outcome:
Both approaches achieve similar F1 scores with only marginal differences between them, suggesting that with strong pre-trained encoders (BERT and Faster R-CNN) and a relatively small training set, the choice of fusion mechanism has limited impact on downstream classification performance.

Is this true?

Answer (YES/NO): YES